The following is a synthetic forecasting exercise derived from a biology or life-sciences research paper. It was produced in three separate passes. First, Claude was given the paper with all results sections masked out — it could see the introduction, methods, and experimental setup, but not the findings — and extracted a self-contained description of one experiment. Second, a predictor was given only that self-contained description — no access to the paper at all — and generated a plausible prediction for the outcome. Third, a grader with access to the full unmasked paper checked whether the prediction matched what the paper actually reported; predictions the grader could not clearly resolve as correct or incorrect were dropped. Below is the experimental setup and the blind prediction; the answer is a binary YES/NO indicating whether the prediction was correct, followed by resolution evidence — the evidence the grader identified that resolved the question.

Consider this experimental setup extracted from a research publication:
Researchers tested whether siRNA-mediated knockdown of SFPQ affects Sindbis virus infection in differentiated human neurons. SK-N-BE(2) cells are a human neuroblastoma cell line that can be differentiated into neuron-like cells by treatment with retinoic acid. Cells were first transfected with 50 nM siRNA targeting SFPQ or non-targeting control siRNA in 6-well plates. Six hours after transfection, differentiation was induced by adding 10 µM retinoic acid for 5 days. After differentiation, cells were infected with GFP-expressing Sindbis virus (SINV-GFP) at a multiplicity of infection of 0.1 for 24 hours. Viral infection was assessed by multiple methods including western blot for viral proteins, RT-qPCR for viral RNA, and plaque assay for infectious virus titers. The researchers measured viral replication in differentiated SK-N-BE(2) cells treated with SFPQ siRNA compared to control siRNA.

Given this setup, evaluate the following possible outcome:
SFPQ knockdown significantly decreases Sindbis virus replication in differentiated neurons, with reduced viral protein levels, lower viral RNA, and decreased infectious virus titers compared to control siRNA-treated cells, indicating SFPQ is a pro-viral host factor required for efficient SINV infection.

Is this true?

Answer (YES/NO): NO